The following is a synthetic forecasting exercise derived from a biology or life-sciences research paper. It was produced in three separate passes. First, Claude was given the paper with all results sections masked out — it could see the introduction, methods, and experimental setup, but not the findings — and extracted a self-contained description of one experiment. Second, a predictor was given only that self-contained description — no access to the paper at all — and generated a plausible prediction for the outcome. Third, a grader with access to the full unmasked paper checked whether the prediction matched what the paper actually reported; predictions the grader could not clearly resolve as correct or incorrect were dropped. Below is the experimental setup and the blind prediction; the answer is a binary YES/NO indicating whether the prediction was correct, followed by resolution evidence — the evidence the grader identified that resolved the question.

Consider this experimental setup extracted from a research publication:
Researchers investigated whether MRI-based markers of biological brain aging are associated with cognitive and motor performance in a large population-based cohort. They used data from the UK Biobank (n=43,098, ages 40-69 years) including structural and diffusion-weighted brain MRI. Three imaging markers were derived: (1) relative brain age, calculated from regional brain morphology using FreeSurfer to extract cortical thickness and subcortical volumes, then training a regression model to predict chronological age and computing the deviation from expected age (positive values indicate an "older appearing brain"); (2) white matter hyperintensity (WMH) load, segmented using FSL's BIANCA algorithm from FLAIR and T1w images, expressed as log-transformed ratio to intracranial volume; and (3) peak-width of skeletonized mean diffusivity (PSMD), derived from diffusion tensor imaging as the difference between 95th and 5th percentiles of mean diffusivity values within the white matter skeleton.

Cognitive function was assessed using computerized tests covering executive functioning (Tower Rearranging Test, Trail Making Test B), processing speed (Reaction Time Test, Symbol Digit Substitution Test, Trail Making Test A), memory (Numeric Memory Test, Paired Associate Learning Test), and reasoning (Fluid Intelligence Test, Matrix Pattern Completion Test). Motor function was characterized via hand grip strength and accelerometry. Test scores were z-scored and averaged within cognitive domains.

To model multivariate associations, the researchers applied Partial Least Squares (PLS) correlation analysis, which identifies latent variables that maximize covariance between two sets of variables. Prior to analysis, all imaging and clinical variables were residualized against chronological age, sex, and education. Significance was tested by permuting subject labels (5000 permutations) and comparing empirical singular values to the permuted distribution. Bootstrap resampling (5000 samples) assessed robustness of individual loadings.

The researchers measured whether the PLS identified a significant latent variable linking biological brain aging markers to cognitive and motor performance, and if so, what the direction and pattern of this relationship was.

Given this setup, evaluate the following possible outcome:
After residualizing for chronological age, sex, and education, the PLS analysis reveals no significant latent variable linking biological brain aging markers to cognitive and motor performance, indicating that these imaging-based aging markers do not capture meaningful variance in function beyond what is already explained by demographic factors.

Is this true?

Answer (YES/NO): NO